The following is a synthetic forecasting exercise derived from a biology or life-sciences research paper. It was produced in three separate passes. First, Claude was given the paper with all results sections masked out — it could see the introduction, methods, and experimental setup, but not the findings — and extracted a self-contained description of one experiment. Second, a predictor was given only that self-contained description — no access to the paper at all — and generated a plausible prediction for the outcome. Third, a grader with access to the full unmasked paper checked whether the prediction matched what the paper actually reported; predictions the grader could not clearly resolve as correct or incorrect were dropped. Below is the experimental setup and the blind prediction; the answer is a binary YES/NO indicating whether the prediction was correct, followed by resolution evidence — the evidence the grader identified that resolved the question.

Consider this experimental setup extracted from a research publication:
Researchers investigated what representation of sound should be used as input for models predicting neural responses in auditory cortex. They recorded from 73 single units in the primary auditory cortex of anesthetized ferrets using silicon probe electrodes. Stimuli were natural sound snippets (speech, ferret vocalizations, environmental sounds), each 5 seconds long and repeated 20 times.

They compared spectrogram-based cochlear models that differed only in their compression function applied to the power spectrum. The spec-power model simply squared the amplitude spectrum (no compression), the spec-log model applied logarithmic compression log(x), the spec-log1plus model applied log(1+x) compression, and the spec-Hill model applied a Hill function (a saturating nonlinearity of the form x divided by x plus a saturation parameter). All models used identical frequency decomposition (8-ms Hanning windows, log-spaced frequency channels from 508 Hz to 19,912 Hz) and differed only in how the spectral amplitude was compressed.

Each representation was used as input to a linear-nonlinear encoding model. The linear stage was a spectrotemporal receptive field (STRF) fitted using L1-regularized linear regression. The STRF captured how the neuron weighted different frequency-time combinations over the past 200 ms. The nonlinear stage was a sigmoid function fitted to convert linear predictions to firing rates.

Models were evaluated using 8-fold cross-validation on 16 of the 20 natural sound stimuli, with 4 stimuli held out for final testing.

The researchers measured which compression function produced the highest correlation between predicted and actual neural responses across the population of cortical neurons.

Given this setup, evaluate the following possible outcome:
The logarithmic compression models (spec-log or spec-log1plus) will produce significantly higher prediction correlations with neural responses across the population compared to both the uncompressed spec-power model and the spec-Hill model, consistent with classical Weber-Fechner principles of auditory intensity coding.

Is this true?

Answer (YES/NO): NO